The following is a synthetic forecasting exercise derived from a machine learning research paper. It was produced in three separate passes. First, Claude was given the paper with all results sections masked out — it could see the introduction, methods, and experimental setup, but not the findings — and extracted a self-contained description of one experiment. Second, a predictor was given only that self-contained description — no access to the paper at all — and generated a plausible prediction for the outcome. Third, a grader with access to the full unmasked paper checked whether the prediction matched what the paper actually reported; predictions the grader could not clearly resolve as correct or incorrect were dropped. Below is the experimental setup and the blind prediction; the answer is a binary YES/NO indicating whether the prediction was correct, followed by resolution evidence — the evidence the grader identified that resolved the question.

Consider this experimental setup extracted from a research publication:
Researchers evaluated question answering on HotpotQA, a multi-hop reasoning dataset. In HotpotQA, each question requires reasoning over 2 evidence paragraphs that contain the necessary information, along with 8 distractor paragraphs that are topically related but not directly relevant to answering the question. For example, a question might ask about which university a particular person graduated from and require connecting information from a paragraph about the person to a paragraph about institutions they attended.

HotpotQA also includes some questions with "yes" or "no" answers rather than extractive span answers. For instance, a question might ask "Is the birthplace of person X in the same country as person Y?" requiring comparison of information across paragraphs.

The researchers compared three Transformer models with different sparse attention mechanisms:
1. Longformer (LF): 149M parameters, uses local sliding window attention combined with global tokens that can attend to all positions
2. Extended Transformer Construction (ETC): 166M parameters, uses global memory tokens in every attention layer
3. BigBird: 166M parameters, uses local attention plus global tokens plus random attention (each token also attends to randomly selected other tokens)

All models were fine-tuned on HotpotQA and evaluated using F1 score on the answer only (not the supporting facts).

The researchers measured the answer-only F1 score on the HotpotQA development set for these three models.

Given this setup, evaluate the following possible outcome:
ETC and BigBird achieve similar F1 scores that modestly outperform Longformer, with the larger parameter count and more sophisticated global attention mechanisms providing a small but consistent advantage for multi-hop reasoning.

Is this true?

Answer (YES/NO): YES